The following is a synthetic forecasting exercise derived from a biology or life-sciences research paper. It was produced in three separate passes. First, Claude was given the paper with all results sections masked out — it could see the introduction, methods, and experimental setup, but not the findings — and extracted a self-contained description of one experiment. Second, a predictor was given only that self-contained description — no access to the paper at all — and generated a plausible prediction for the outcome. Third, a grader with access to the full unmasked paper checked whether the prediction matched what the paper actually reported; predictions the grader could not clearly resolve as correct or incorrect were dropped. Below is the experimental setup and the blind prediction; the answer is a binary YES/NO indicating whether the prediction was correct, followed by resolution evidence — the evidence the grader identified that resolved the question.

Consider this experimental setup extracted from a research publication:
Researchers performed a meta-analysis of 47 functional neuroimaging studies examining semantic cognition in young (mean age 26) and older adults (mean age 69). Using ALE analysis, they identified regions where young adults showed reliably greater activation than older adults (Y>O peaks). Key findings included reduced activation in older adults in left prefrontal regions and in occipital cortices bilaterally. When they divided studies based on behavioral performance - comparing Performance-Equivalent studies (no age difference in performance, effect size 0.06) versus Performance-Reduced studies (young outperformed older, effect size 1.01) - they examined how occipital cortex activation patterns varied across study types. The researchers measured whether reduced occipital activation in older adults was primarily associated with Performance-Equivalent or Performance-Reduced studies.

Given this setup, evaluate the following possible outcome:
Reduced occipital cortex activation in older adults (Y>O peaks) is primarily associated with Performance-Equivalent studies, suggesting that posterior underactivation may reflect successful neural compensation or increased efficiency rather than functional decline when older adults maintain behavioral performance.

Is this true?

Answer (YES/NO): YES